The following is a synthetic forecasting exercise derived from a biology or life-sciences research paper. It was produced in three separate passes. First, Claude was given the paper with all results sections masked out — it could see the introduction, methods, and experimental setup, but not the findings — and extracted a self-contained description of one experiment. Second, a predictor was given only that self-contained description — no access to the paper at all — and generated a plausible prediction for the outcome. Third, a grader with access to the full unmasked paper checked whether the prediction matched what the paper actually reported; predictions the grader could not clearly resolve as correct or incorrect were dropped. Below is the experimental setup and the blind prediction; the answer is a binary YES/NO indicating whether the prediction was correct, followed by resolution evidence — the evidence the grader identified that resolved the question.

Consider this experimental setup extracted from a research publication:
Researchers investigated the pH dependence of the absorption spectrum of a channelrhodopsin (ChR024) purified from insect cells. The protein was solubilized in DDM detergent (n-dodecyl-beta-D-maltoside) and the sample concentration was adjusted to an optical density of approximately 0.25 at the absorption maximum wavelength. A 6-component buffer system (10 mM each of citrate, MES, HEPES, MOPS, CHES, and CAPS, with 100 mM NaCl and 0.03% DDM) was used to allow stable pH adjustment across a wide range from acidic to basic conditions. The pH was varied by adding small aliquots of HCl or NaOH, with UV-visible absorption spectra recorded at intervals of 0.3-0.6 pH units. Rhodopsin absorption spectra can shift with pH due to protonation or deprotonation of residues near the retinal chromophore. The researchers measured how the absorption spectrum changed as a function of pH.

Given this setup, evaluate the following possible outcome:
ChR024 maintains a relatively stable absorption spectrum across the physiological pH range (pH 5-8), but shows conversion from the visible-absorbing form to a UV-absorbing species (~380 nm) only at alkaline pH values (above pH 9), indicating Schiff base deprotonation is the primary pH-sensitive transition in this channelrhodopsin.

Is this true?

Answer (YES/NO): NO